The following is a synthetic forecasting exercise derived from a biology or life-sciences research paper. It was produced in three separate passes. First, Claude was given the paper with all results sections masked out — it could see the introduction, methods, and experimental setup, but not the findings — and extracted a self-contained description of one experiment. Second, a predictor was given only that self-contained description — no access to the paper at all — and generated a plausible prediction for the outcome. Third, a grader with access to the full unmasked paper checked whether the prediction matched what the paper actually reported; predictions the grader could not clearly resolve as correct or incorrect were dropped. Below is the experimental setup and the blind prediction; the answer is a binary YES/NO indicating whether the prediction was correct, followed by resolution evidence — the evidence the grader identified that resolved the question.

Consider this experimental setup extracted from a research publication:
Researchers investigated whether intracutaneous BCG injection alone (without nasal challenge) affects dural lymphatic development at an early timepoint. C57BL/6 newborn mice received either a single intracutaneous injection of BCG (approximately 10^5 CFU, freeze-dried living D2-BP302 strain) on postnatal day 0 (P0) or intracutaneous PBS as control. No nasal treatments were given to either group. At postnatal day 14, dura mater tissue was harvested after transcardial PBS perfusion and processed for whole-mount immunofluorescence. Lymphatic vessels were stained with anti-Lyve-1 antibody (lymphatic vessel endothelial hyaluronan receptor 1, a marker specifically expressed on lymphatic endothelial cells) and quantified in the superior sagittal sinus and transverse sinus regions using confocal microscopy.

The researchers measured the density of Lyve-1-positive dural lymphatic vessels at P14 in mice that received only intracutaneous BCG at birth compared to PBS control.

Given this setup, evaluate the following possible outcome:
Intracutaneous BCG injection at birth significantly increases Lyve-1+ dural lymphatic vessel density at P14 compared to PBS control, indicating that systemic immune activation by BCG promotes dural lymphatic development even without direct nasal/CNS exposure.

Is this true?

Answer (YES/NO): NO